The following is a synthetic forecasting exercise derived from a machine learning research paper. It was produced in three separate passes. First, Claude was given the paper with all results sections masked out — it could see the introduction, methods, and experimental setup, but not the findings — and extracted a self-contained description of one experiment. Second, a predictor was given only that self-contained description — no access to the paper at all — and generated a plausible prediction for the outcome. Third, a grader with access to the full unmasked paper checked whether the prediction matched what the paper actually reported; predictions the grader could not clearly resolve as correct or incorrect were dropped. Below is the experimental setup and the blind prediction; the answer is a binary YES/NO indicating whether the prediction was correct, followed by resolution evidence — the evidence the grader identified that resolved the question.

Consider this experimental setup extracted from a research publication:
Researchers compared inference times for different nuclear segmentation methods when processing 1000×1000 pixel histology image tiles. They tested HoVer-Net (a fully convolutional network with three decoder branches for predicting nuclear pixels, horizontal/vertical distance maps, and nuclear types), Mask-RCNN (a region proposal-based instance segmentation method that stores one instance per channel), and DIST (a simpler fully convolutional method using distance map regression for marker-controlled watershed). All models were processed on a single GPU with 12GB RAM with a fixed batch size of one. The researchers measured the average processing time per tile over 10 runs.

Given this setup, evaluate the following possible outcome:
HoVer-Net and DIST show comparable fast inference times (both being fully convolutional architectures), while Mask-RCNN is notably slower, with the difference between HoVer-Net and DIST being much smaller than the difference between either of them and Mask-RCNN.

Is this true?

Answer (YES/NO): NO